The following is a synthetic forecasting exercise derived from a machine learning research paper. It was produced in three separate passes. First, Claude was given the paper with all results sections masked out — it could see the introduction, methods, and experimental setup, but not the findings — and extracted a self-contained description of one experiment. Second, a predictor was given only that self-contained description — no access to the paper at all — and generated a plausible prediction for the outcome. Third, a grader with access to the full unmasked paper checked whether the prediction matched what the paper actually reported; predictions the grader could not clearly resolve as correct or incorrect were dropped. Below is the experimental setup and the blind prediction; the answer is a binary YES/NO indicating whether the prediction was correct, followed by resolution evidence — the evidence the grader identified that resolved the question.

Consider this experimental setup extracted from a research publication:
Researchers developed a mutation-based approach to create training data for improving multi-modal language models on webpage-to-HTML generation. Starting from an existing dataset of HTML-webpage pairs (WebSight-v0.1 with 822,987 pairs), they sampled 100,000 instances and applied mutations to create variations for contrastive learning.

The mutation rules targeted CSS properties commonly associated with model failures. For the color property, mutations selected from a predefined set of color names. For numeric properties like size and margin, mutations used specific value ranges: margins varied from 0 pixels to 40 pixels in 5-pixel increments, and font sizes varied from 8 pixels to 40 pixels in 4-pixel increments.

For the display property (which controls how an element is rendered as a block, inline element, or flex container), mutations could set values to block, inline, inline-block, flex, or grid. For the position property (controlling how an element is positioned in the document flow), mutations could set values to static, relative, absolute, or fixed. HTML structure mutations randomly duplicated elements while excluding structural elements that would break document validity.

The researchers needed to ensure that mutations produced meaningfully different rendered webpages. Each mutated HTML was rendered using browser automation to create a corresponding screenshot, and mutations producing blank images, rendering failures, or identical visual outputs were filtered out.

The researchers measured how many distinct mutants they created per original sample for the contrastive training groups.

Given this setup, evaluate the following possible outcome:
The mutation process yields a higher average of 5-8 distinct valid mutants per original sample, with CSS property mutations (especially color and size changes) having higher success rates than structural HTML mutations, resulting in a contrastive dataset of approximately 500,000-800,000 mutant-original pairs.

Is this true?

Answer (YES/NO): NO